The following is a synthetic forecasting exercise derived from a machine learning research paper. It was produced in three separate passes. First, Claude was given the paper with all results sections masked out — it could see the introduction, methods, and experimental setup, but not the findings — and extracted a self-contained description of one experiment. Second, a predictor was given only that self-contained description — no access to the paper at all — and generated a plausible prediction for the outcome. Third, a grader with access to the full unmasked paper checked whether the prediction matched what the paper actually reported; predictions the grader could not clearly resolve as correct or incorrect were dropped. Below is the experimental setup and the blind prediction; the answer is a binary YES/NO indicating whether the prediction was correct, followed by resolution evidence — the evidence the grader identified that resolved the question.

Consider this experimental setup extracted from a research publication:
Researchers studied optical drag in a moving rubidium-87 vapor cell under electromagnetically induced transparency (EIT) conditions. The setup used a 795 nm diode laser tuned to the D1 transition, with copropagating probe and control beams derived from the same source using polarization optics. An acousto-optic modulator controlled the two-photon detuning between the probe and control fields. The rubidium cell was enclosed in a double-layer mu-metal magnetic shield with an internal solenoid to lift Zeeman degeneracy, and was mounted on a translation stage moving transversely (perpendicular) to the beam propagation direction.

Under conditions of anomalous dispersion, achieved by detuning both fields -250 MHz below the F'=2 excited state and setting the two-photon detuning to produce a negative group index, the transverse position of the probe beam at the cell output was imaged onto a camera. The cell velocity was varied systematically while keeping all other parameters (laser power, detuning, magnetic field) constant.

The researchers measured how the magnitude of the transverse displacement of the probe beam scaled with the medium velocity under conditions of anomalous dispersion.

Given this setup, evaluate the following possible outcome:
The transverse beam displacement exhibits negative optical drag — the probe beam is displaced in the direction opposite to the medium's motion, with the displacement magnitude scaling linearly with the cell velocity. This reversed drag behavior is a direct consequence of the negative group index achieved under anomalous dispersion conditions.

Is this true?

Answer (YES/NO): YES